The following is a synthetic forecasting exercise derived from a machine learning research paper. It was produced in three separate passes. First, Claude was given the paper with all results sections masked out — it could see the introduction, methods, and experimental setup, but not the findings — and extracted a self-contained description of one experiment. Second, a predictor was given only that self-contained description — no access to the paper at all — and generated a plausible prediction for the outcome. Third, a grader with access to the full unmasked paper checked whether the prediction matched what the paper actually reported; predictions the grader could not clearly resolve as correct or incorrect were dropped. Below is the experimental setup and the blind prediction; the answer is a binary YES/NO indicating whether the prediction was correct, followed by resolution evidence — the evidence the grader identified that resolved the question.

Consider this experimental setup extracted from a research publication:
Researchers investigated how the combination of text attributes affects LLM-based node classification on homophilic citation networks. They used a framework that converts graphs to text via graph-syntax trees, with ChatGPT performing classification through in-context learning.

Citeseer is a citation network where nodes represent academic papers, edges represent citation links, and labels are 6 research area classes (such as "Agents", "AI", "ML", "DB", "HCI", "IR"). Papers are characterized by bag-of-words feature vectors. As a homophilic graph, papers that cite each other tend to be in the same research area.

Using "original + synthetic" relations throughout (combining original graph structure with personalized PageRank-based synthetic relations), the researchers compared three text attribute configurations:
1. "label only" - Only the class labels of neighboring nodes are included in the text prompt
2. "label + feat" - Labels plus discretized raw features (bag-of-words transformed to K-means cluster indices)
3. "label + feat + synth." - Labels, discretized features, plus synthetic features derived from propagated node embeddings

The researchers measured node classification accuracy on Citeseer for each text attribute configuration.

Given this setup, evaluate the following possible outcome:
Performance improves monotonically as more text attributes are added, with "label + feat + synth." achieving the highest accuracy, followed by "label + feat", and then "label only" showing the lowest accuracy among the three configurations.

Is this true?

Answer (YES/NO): YES